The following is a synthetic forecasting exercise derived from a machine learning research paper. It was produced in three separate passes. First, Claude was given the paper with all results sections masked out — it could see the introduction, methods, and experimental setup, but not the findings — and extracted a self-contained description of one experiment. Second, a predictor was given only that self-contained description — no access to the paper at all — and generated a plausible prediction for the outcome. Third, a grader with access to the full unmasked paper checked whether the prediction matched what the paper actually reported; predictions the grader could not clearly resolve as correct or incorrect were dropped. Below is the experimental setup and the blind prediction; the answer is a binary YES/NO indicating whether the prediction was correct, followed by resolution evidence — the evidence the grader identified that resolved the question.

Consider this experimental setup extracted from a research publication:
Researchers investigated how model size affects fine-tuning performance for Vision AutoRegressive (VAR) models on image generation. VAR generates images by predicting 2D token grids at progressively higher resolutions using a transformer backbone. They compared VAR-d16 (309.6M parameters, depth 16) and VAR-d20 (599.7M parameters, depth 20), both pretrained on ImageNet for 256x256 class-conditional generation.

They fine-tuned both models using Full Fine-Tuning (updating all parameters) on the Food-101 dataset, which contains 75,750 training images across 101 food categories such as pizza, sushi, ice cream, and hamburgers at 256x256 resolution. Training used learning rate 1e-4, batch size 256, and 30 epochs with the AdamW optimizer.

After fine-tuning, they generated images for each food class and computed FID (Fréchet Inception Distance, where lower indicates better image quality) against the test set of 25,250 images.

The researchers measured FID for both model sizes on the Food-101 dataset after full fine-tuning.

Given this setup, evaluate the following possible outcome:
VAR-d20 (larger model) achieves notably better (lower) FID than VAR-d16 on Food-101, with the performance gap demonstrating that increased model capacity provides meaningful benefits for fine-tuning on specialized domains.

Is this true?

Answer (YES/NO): YES